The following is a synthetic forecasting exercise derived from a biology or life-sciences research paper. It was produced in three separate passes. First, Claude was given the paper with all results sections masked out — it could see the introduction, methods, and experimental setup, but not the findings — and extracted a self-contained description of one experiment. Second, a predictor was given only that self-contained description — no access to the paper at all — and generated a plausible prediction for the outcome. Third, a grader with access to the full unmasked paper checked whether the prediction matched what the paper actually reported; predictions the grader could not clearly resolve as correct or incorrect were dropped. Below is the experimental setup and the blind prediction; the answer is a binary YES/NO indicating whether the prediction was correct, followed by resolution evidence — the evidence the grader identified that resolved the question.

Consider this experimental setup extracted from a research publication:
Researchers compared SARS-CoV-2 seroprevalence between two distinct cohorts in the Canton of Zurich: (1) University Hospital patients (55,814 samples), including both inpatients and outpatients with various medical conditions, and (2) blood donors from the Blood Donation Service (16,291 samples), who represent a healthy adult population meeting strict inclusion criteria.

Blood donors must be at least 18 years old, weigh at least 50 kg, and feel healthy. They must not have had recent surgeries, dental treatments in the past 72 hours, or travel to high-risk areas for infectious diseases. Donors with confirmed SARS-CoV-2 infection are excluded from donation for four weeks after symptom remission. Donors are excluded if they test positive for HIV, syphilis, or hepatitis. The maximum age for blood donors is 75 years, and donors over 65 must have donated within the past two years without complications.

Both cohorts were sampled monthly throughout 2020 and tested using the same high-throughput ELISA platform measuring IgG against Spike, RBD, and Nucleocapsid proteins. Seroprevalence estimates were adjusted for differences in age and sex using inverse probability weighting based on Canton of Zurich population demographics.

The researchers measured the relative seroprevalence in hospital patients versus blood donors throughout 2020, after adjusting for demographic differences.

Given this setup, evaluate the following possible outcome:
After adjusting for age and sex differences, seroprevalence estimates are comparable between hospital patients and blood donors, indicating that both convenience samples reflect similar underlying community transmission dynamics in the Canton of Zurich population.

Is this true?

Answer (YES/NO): NO